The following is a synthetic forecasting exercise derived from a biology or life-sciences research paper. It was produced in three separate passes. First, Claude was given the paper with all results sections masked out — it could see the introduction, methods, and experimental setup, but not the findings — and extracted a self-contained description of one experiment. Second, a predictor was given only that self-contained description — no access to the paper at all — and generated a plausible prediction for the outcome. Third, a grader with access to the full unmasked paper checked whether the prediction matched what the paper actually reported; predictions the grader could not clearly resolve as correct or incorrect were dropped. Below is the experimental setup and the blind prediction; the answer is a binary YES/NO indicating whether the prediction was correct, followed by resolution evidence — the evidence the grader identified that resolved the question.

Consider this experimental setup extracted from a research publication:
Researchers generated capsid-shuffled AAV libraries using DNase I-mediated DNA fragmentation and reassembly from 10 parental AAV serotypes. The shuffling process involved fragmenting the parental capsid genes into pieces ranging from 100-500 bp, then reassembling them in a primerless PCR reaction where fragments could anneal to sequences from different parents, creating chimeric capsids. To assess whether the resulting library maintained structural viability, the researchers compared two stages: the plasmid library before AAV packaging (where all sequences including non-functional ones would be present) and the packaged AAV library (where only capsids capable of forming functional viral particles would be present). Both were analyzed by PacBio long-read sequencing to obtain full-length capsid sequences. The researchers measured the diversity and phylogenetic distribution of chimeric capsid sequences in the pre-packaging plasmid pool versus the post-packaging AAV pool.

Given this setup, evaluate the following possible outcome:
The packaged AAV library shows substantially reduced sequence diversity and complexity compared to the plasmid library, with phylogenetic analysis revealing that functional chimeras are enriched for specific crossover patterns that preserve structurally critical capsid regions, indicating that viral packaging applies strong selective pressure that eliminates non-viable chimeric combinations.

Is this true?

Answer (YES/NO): NO